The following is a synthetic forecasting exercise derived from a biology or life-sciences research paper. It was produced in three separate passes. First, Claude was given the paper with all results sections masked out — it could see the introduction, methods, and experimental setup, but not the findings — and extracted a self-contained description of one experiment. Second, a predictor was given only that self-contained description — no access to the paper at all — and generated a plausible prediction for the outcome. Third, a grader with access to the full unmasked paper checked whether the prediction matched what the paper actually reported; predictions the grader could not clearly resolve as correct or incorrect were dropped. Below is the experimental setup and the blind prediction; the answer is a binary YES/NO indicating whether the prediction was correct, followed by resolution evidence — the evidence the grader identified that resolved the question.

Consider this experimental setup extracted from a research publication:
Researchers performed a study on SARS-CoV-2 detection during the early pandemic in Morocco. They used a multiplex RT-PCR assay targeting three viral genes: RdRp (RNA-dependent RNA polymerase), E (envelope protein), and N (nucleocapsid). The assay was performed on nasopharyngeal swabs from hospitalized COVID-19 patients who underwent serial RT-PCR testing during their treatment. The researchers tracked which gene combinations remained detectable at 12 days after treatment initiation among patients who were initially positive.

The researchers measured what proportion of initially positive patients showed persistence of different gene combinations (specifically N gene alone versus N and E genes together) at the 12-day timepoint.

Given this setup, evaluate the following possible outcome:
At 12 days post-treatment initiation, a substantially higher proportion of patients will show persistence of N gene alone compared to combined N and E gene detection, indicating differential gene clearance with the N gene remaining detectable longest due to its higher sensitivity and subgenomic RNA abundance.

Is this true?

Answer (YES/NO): YES